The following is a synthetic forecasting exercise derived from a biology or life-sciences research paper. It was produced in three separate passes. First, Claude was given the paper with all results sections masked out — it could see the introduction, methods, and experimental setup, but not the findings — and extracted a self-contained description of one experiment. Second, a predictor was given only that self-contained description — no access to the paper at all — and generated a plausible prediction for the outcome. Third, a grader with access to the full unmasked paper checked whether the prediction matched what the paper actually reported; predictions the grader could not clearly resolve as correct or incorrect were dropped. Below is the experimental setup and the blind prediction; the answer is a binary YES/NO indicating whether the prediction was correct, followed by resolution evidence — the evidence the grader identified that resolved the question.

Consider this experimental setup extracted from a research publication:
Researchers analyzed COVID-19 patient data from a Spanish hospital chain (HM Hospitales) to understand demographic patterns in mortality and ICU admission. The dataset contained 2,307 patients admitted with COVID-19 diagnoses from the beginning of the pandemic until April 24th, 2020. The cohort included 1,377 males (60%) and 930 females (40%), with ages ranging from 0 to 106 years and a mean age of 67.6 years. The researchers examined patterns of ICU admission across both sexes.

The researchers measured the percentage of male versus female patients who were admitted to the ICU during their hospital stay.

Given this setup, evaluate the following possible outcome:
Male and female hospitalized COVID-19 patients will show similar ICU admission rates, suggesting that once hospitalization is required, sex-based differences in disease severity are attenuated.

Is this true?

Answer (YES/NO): NO